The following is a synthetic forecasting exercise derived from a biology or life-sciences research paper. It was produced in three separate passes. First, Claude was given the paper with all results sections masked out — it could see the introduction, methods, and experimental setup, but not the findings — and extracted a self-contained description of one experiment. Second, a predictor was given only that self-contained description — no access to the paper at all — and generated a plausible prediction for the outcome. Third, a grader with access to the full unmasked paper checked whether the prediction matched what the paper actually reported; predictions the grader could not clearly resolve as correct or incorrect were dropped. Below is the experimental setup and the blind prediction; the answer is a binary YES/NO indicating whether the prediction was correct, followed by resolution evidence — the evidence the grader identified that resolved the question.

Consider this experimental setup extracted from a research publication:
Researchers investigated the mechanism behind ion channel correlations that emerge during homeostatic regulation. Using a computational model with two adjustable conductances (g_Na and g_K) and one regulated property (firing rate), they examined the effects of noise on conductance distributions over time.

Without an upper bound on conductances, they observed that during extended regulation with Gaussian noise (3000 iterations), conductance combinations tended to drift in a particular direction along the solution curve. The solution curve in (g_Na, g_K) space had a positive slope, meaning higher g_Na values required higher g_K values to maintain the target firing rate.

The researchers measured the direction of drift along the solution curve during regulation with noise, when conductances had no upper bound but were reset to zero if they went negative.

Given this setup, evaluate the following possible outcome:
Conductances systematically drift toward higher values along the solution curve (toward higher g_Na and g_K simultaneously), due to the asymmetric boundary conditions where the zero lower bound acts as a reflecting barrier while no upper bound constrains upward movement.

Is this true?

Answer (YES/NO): YES